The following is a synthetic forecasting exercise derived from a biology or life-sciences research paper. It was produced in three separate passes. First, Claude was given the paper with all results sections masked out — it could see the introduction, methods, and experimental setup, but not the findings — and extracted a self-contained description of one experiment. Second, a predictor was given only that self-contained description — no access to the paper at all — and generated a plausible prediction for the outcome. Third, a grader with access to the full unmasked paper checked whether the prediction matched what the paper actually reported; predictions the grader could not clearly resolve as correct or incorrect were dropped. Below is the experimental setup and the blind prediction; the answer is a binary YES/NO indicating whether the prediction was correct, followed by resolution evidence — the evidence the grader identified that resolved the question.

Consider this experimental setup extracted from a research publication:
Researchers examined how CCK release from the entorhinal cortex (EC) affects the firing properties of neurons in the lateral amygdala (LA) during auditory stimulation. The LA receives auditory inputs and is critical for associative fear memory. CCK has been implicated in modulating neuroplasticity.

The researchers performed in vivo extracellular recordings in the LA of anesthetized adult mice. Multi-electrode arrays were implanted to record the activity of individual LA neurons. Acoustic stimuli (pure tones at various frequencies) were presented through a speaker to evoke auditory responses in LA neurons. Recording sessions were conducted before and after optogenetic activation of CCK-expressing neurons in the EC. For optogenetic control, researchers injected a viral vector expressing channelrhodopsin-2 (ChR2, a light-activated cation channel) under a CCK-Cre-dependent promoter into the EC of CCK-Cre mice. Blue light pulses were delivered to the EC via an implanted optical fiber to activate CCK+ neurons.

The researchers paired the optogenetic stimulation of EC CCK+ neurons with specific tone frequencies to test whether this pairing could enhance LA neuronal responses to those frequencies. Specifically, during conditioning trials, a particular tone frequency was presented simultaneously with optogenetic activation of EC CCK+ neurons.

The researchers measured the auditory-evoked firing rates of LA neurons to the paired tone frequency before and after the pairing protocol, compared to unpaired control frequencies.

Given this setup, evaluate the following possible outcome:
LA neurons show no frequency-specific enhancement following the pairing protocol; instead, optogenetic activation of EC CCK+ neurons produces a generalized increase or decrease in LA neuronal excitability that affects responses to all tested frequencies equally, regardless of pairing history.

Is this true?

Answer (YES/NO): NO